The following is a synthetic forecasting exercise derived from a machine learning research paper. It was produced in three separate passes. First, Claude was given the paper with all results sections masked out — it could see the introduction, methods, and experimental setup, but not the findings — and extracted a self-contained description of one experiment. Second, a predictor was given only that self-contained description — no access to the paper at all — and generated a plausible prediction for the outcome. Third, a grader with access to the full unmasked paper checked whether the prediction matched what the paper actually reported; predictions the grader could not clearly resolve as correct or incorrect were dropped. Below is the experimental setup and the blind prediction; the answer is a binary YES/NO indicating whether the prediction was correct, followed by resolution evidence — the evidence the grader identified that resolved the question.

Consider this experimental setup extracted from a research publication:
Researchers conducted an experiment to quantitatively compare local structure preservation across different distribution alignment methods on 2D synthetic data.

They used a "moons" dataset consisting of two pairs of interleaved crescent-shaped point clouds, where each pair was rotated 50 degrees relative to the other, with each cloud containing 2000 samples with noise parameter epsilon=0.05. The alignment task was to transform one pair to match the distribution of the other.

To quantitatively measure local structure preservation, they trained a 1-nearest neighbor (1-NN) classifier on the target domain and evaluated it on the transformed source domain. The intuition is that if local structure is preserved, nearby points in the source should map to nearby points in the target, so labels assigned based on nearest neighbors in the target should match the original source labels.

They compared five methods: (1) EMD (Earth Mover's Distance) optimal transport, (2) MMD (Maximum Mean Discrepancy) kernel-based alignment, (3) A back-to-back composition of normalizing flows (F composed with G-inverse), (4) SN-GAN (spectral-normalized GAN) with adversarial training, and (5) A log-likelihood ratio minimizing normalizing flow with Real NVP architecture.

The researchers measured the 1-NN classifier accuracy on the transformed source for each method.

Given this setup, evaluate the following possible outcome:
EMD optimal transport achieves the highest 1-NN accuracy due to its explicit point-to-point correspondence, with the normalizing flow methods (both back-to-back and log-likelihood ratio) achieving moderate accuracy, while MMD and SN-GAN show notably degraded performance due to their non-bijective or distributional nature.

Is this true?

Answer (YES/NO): NO